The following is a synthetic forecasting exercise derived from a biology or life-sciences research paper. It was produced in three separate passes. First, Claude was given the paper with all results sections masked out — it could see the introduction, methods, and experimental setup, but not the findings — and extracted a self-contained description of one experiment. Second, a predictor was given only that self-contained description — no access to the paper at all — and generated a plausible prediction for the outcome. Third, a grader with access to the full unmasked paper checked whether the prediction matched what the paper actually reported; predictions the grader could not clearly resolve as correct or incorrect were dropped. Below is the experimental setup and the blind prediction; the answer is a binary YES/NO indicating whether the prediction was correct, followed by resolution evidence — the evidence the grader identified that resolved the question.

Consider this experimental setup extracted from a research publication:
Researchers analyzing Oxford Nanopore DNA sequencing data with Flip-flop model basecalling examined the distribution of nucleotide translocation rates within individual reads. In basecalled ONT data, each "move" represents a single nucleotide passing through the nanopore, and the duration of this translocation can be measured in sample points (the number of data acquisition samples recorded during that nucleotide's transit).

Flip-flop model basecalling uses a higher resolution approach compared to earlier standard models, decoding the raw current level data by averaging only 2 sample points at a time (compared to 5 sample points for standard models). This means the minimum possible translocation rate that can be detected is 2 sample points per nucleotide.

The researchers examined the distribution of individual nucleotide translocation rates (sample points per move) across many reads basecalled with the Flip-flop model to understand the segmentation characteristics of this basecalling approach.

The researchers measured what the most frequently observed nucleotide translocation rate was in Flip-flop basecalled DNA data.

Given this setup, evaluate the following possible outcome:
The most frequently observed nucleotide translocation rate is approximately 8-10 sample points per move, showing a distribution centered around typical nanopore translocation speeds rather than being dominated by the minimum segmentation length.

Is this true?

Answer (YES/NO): NO